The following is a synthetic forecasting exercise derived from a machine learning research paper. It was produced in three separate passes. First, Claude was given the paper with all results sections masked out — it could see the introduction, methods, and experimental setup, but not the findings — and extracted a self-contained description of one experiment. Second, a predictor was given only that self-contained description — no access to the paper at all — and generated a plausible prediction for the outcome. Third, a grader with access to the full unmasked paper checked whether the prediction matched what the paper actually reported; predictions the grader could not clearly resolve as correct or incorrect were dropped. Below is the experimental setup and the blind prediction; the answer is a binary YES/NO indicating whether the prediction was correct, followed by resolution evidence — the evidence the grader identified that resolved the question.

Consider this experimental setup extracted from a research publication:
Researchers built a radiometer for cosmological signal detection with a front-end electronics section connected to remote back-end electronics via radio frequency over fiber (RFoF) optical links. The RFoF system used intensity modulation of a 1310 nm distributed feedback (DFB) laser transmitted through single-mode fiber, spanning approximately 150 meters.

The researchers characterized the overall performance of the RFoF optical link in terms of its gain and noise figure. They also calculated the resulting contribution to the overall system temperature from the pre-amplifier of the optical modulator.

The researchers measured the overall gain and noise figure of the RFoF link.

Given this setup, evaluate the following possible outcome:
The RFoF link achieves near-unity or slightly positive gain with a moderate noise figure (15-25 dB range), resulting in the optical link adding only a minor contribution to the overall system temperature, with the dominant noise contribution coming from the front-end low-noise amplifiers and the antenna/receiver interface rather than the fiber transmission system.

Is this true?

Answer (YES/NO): NO